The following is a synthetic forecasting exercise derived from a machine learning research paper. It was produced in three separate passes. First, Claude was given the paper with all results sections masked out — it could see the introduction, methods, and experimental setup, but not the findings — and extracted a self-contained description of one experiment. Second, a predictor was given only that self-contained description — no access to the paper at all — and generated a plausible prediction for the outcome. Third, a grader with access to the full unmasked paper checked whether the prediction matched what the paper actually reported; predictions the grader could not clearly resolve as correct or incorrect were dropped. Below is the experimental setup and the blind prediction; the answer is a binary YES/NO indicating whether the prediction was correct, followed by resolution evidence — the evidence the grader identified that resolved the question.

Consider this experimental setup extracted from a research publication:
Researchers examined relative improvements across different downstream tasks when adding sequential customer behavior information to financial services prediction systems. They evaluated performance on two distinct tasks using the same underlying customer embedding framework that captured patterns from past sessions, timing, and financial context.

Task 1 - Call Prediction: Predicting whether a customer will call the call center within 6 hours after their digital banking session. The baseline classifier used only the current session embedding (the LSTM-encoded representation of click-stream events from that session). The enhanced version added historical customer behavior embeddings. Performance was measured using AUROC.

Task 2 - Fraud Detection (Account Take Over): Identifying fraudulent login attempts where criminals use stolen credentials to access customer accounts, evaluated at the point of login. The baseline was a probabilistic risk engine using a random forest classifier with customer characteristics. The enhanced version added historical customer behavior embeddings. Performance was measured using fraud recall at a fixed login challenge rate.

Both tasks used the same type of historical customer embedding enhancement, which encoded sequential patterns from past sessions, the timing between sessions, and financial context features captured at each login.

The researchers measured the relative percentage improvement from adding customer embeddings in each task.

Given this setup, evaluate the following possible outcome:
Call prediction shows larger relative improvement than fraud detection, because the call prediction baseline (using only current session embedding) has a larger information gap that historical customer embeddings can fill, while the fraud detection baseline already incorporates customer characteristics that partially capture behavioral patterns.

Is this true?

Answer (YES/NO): NO